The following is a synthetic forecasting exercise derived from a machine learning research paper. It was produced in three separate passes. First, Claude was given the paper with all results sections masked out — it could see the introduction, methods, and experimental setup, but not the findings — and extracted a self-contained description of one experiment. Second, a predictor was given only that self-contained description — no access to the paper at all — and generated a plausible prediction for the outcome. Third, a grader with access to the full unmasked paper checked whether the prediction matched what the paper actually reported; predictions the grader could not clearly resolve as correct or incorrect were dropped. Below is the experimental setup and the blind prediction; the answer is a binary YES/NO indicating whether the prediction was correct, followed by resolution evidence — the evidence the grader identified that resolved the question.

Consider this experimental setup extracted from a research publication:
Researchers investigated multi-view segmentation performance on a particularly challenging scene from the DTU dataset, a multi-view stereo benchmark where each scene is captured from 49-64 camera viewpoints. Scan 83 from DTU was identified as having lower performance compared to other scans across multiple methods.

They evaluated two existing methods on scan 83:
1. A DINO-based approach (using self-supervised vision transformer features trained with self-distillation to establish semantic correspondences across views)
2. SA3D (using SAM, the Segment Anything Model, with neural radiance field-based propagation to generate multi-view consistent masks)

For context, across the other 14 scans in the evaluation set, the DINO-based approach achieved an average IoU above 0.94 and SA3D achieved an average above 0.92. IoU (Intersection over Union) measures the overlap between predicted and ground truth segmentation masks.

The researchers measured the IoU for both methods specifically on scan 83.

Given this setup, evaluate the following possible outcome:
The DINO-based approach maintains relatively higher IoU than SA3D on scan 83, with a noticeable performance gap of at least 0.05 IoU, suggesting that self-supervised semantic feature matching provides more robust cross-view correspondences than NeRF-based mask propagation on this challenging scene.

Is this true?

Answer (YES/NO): YES